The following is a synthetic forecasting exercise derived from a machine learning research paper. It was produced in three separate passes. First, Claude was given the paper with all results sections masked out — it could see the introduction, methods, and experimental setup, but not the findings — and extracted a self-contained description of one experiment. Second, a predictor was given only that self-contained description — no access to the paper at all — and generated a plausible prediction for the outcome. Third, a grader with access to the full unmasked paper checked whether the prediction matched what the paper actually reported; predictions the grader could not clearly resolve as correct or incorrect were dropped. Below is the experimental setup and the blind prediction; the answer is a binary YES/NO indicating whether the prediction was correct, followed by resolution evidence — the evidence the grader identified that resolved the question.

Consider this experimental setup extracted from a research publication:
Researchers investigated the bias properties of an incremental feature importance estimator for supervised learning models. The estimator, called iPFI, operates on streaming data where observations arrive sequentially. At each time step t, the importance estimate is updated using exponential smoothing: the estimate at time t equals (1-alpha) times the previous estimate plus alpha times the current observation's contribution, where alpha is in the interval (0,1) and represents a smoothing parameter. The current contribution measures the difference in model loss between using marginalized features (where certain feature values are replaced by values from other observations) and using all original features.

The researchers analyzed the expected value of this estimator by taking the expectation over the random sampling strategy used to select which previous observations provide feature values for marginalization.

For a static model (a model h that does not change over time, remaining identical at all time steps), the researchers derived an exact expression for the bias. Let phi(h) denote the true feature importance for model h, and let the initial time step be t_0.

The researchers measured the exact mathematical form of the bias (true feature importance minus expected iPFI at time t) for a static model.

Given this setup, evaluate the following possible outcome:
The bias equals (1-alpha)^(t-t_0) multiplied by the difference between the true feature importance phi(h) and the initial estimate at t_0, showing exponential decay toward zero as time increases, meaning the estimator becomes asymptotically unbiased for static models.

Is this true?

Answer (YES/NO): NO